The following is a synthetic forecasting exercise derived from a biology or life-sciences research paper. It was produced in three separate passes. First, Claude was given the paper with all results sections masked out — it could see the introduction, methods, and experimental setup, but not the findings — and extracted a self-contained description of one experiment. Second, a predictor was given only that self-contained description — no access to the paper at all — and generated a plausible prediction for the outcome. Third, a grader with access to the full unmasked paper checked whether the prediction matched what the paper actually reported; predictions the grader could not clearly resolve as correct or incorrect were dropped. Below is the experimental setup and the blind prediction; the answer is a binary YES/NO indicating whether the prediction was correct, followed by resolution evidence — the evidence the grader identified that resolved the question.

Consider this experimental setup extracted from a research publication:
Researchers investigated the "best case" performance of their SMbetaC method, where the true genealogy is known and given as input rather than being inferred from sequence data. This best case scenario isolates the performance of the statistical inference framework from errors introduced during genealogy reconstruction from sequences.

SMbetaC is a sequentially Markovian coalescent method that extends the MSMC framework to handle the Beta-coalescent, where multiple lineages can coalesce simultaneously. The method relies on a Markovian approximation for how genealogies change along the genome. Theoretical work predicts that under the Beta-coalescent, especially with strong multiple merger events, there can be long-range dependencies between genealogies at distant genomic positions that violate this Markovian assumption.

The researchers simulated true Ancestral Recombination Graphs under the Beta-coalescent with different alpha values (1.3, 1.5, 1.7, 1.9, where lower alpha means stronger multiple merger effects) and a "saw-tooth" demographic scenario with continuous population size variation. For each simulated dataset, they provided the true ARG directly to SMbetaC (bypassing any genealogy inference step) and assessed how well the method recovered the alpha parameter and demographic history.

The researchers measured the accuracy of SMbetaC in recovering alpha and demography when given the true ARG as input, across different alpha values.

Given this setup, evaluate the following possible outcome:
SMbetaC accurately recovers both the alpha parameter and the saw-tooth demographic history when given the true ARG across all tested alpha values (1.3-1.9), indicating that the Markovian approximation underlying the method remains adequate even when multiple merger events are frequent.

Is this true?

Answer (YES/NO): NO